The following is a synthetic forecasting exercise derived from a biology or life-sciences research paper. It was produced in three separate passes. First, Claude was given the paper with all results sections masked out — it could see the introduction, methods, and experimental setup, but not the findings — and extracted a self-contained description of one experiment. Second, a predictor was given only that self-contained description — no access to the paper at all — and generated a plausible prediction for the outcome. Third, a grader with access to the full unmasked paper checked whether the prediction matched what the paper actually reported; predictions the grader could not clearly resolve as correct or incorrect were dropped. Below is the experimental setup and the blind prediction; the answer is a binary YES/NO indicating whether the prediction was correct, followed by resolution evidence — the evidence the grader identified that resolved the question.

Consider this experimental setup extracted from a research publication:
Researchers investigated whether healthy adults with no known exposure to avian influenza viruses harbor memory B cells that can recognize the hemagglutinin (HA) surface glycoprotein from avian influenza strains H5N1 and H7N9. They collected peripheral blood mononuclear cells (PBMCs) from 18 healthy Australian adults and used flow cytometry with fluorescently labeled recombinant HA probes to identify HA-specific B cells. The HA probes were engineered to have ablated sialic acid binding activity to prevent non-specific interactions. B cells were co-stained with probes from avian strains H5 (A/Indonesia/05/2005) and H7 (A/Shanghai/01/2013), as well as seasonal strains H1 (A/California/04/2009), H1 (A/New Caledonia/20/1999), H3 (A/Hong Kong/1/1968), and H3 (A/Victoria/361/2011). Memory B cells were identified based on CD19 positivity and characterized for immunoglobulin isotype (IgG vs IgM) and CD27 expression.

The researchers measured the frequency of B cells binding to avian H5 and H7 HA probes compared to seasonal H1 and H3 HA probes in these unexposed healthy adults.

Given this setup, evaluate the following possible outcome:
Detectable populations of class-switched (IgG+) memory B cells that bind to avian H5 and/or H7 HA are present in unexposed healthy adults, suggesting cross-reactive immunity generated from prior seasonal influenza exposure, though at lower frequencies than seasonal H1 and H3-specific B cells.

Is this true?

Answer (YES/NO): YES